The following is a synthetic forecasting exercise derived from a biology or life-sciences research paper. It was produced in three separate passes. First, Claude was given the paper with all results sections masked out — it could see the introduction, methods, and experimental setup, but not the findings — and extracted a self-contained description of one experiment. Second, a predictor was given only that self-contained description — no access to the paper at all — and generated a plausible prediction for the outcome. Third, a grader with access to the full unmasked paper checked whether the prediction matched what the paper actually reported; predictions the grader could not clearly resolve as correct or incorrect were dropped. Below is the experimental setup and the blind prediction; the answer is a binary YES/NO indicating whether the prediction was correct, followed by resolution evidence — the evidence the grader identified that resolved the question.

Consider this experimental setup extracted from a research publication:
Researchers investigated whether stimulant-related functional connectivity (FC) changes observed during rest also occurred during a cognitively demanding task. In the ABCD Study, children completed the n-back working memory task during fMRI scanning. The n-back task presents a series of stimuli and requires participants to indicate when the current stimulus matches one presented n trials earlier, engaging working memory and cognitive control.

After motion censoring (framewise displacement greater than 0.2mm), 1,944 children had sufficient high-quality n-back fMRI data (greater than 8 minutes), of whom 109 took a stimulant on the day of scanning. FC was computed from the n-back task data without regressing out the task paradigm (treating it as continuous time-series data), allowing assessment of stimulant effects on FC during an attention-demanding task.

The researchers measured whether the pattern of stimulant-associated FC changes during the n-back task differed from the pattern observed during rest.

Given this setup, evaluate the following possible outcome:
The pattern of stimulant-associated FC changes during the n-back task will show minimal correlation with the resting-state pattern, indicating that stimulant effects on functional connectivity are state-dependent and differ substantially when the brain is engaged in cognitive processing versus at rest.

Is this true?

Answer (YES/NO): NO